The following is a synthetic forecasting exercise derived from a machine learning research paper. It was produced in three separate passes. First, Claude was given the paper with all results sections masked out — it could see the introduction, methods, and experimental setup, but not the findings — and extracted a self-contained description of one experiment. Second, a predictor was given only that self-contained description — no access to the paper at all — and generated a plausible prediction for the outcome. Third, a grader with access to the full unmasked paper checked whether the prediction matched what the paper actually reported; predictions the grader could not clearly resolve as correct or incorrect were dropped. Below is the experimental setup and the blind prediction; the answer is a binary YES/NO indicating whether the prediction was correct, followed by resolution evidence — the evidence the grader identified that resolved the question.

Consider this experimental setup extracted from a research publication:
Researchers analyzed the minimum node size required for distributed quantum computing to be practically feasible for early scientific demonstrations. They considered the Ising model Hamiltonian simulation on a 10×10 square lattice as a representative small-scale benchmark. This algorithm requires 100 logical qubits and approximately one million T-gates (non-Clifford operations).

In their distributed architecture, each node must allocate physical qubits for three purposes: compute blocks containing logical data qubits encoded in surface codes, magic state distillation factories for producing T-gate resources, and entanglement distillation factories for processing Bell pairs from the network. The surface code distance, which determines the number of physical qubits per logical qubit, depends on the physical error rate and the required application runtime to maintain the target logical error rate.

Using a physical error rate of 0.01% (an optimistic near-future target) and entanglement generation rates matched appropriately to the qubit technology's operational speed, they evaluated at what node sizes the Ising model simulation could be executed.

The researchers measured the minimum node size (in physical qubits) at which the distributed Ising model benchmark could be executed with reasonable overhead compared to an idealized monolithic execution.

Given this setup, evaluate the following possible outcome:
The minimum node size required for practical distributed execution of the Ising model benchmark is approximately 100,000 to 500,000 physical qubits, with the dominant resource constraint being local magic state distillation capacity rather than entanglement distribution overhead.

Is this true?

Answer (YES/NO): NO